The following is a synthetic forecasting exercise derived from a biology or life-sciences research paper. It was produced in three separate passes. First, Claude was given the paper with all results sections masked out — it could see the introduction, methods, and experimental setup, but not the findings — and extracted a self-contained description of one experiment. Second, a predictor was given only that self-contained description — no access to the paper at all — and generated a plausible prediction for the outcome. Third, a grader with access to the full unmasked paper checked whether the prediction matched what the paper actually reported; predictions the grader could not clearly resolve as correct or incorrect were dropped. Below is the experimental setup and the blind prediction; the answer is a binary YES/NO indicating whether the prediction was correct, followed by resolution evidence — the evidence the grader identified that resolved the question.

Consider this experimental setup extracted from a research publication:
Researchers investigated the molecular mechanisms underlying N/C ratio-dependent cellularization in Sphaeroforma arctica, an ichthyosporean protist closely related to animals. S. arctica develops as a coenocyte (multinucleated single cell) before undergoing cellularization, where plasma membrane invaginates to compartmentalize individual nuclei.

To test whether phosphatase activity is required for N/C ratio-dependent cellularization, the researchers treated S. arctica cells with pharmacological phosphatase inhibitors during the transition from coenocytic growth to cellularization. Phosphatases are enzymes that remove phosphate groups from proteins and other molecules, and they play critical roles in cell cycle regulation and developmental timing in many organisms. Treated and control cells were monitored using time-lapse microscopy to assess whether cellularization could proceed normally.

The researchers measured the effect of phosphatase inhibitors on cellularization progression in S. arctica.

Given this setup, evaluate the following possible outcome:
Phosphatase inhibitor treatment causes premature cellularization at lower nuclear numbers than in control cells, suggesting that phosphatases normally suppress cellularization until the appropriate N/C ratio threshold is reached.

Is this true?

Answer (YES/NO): NO